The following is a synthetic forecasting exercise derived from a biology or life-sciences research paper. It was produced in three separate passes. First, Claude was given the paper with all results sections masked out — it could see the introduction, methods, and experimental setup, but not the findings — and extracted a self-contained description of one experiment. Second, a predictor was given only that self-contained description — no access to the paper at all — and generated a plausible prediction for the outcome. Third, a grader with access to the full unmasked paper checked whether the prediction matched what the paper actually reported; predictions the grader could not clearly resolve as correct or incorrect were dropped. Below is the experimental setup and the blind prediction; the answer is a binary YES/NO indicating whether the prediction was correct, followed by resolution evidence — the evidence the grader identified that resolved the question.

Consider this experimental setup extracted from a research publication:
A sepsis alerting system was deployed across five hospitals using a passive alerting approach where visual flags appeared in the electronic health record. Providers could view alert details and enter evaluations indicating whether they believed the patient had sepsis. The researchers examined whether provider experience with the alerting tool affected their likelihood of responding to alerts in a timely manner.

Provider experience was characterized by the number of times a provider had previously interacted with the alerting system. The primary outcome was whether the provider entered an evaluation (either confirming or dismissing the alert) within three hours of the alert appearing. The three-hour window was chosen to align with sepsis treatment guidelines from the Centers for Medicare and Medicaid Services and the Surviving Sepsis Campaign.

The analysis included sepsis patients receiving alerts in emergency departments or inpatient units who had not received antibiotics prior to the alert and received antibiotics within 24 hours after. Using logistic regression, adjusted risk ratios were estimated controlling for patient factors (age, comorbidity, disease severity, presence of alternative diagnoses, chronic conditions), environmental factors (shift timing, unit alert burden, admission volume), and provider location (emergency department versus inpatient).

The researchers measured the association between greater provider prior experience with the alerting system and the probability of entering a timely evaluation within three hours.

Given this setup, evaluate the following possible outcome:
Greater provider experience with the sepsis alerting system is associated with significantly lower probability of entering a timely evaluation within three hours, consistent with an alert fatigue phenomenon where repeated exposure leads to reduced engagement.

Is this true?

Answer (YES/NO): NO